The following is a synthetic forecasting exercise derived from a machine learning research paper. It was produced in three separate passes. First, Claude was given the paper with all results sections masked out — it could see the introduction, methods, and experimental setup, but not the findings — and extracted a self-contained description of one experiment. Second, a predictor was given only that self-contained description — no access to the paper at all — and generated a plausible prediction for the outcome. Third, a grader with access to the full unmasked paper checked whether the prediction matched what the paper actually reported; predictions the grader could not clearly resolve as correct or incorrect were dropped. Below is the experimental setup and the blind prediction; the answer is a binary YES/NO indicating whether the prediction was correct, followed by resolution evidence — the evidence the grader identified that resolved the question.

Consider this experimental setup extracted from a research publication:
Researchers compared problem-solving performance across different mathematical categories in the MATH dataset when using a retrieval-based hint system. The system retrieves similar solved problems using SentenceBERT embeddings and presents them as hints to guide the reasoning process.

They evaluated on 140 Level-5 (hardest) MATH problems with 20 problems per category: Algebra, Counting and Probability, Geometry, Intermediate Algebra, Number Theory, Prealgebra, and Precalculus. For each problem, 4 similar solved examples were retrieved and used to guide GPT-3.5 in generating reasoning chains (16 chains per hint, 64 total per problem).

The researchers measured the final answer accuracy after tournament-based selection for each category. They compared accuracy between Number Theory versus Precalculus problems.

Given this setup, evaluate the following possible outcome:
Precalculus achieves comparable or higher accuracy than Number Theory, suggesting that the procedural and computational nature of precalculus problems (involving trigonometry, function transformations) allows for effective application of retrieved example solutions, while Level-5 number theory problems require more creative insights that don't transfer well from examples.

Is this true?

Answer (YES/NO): NO